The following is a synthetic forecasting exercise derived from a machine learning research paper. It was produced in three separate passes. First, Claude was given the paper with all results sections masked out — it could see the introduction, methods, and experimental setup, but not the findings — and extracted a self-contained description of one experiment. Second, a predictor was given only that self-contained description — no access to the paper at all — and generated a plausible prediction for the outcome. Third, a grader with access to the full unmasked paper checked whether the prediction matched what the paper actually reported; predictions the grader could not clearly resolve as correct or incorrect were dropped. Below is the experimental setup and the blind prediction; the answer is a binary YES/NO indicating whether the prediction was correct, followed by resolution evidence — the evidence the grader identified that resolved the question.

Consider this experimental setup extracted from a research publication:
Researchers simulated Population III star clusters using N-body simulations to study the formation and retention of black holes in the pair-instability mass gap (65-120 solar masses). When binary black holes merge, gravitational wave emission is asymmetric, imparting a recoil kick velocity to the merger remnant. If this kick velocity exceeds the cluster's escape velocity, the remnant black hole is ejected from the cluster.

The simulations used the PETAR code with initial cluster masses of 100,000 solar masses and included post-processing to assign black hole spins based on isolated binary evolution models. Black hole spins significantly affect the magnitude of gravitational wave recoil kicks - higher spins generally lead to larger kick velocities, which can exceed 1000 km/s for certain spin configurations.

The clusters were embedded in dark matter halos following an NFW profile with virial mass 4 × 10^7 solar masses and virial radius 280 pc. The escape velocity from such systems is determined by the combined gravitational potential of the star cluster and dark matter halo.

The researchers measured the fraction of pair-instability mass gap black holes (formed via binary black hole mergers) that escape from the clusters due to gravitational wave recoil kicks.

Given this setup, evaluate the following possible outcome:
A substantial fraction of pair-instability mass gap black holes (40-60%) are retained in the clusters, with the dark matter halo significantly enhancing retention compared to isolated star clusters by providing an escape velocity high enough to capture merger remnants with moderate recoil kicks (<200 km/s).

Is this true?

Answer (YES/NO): NO